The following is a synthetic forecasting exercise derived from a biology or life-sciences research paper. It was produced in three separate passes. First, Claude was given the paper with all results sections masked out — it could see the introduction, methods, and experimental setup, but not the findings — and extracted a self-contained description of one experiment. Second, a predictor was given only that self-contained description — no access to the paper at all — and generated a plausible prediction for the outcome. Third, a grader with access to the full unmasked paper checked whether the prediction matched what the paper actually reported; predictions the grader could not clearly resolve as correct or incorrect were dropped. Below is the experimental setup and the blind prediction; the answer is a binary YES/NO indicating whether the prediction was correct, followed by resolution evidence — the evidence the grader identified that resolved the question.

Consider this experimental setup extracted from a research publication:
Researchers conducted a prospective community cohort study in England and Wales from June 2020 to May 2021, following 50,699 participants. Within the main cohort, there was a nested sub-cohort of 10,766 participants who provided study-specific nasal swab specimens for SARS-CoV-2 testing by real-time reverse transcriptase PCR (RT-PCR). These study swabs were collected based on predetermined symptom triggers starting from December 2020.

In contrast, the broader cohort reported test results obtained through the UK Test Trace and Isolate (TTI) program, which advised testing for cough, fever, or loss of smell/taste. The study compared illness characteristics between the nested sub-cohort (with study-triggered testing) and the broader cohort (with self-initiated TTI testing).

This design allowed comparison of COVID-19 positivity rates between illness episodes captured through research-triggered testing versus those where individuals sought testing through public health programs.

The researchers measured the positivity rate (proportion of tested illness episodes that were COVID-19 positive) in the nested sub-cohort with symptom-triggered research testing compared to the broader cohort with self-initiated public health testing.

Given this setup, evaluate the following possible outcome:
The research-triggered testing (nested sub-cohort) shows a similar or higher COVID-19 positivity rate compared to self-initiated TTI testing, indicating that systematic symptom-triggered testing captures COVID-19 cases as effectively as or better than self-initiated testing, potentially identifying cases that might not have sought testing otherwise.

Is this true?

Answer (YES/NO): NO